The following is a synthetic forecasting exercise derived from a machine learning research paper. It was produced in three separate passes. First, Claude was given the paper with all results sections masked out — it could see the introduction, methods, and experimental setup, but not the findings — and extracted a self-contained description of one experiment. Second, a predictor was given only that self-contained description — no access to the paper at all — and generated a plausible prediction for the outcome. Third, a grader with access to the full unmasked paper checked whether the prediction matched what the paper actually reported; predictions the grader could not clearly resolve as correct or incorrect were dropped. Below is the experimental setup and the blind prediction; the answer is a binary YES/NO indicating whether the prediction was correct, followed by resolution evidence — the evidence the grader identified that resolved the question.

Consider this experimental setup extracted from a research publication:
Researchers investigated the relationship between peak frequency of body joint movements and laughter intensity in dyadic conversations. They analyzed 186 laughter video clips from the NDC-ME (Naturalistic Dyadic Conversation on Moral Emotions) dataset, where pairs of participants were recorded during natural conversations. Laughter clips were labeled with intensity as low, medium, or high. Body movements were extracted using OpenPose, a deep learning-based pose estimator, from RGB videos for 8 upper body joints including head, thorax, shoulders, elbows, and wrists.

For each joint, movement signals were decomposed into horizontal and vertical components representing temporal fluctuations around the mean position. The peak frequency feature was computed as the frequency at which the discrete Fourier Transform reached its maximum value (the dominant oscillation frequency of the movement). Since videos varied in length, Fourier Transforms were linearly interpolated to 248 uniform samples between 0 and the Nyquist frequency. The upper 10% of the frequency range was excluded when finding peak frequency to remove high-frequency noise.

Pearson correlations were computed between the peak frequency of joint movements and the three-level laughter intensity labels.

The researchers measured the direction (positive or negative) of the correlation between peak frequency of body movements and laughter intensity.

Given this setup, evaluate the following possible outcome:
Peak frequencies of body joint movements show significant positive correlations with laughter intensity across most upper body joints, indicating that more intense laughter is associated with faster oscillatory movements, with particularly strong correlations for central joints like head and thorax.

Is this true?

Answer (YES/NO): NO